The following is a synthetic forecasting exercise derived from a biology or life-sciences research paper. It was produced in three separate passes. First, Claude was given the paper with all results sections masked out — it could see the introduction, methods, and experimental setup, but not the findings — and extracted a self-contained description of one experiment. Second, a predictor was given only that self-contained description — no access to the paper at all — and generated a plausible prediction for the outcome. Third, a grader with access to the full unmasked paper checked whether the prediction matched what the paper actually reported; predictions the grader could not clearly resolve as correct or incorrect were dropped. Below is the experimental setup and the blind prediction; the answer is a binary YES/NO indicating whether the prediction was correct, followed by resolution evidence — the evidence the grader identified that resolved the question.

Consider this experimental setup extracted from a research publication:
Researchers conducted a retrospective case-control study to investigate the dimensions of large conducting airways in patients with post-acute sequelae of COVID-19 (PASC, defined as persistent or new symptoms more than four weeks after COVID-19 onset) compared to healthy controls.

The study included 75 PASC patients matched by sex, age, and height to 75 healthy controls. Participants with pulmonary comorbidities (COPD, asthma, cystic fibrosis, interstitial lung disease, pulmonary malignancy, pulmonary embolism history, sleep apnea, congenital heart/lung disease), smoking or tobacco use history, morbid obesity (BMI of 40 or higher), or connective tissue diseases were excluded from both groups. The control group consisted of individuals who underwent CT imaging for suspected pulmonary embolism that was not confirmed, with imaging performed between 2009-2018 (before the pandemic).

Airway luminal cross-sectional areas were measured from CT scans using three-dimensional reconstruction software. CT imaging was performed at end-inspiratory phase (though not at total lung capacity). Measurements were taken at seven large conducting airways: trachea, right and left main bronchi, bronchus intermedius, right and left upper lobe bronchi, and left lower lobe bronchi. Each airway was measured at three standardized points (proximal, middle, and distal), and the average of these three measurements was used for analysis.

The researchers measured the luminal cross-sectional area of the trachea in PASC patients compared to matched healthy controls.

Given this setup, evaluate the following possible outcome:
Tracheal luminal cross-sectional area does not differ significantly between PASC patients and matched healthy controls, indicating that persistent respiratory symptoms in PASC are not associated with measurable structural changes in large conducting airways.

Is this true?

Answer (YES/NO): NO